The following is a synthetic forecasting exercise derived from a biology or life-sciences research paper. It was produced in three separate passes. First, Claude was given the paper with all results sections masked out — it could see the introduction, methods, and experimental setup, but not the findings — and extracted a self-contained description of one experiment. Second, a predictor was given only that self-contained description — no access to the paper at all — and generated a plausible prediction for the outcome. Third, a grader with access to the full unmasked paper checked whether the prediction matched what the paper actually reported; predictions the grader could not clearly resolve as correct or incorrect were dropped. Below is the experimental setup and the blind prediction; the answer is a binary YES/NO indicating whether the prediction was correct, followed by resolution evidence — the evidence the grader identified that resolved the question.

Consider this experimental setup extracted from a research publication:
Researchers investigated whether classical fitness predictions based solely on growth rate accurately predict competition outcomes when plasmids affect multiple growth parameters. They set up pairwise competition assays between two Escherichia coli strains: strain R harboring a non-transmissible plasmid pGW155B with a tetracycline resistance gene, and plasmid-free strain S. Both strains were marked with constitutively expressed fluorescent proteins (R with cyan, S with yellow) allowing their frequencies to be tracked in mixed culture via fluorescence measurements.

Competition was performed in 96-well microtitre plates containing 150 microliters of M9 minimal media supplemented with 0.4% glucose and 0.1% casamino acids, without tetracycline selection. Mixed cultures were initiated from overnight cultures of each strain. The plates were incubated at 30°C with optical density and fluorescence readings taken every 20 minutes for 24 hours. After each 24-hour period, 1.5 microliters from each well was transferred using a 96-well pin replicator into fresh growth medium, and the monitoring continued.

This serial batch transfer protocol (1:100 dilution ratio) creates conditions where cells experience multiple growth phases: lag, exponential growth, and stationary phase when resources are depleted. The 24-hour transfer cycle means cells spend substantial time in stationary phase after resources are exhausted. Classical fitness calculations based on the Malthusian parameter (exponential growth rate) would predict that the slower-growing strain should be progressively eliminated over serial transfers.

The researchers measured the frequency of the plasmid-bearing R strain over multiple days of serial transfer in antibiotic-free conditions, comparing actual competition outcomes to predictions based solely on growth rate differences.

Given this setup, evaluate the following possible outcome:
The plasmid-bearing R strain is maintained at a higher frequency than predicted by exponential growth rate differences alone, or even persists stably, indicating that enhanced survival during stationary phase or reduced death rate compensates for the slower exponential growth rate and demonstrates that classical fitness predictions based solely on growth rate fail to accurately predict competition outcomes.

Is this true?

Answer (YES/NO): NO